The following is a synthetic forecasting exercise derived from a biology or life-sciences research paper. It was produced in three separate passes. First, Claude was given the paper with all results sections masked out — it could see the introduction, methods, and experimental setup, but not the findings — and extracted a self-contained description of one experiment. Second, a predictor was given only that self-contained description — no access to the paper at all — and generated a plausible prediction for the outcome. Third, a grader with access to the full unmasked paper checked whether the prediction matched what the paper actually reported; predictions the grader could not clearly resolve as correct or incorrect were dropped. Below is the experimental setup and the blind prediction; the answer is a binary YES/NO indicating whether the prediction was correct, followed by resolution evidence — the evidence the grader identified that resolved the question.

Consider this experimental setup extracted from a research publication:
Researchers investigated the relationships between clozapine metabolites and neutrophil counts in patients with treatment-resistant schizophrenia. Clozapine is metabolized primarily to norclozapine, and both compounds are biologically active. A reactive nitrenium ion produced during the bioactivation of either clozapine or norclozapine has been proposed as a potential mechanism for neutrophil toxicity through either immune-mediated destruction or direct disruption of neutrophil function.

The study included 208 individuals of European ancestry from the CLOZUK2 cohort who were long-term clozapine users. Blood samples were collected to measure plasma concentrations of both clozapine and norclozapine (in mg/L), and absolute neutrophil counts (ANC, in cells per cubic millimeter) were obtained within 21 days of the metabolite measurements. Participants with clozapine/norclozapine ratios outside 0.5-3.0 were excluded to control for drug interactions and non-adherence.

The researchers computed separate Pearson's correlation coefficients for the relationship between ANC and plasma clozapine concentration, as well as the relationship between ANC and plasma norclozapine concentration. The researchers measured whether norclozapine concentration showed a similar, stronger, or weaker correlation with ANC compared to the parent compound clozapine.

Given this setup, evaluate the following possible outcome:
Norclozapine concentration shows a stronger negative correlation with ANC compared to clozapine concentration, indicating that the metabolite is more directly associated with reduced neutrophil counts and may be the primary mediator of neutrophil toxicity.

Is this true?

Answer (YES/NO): NO